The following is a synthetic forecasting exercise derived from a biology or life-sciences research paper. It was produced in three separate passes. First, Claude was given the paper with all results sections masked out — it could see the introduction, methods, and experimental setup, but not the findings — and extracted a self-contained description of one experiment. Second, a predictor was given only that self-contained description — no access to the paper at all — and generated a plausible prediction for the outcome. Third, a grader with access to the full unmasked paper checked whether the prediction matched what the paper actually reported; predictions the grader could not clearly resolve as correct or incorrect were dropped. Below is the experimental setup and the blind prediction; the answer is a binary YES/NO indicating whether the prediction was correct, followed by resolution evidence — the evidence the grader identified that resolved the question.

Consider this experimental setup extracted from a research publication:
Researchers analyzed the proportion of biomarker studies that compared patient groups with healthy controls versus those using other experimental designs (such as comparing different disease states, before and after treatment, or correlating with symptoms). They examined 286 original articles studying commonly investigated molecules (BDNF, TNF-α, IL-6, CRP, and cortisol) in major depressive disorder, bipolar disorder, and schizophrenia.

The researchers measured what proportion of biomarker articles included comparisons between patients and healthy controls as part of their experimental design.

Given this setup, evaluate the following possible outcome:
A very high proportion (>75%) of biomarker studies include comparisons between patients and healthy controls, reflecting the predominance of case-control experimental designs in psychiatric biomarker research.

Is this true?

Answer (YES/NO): NO